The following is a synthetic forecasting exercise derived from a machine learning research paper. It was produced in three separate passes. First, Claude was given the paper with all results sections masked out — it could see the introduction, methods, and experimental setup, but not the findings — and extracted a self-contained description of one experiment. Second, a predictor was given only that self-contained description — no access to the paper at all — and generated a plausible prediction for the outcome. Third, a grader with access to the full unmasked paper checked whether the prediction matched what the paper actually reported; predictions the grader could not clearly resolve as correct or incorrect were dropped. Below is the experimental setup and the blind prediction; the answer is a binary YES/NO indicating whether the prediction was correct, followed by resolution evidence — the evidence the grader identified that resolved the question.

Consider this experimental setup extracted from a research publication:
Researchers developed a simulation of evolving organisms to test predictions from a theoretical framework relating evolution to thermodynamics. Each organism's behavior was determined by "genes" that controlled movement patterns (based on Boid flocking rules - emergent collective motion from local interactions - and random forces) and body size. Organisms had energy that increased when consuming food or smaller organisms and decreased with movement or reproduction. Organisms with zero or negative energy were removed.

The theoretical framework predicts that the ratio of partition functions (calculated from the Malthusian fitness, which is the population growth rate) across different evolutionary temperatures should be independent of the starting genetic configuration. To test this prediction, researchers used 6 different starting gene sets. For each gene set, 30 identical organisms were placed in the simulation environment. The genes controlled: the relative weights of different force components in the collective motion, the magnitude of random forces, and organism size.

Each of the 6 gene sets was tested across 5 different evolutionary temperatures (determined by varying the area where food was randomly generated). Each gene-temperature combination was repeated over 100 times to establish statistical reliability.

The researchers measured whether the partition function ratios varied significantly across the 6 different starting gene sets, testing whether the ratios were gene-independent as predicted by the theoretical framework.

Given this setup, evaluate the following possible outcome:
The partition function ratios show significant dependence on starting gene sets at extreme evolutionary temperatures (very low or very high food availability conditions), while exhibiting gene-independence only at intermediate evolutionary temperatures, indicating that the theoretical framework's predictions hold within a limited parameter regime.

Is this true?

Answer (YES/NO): NO